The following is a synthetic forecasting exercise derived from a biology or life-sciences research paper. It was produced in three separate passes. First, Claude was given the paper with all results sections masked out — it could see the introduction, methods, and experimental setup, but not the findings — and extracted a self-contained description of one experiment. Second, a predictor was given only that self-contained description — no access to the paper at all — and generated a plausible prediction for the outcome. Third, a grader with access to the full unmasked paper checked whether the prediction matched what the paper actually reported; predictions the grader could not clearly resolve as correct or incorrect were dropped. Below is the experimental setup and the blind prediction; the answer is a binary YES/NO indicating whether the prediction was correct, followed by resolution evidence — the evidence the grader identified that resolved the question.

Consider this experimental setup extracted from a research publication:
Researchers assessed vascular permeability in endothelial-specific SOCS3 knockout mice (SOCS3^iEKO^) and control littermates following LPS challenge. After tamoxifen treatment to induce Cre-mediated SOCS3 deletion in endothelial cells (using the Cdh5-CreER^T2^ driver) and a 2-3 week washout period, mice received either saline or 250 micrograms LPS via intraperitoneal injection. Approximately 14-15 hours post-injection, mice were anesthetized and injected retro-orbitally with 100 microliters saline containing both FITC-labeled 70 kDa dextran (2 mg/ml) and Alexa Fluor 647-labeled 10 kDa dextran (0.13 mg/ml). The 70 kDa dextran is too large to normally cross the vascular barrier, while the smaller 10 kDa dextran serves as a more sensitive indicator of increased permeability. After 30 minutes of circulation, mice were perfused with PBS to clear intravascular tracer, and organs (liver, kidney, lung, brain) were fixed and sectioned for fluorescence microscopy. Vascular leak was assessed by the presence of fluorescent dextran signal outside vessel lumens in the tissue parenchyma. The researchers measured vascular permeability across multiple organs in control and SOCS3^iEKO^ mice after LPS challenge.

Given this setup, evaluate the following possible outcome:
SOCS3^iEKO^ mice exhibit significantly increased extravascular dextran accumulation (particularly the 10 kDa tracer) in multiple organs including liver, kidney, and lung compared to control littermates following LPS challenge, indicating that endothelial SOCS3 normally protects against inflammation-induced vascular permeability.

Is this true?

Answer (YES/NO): NO